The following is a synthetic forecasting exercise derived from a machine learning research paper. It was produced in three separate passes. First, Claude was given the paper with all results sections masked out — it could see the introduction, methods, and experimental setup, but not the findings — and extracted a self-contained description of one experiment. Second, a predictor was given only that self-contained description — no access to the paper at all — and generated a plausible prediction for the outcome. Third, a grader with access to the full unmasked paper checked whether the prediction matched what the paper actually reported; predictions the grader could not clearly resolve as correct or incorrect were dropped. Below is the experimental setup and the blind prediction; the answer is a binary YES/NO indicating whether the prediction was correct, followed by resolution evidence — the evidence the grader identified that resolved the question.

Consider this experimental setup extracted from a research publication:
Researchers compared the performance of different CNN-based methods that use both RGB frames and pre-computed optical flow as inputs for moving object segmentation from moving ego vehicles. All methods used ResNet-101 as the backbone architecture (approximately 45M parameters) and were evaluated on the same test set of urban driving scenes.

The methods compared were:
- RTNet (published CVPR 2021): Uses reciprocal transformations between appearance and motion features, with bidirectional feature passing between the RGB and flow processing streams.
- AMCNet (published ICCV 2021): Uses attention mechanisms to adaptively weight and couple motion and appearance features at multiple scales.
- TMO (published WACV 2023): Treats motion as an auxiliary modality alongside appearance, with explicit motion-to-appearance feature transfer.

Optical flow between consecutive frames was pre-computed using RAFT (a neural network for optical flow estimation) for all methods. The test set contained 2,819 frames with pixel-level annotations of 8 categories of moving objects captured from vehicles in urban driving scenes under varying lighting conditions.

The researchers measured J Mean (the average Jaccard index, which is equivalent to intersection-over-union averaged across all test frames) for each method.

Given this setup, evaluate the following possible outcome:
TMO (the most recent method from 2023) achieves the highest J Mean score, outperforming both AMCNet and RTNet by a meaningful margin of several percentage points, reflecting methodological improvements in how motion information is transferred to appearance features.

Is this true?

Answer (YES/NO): NO